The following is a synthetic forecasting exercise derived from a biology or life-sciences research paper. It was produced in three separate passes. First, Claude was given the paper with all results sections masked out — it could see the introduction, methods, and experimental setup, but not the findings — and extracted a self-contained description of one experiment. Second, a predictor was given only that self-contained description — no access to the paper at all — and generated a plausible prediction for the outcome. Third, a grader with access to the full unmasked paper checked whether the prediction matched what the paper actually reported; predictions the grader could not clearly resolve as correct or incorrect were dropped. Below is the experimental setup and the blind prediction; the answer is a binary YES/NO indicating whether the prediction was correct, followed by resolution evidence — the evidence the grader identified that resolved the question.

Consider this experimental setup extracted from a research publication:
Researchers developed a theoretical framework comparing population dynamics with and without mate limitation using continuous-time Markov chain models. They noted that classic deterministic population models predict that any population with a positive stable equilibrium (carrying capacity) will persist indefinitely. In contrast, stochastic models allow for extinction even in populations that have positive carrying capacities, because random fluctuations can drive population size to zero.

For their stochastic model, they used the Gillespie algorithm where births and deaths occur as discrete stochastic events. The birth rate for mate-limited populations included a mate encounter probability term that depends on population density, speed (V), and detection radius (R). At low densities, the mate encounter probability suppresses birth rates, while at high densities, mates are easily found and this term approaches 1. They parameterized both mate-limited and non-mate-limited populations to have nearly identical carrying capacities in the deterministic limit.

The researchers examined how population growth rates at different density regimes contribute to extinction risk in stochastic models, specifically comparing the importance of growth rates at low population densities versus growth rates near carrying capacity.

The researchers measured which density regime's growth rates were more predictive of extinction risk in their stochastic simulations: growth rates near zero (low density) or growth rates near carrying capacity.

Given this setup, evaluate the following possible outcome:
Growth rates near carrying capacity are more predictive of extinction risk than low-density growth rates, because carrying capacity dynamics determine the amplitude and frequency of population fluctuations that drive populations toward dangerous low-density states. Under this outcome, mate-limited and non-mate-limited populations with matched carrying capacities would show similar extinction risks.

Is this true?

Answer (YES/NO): NO